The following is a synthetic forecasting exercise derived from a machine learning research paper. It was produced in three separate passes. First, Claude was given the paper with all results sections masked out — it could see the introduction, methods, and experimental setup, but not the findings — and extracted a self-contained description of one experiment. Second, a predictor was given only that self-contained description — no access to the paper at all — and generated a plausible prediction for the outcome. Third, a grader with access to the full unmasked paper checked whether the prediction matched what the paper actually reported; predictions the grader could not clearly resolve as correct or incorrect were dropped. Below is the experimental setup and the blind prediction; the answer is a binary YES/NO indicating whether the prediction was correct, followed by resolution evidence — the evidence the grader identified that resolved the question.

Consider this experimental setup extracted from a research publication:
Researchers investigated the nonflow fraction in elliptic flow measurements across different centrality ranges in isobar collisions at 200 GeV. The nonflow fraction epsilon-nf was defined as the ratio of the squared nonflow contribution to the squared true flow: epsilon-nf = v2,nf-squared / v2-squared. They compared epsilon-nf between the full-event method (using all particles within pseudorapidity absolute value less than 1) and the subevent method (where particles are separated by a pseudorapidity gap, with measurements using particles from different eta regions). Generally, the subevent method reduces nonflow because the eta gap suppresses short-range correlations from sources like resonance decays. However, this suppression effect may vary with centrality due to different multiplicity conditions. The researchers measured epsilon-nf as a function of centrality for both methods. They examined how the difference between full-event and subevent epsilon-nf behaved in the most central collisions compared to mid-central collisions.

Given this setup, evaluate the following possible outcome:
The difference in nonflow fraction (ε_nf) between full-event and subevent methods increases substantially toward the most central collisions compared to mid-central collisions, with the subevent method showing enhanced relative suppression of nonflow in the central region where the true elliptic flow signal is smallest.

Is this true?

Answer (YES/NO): NO